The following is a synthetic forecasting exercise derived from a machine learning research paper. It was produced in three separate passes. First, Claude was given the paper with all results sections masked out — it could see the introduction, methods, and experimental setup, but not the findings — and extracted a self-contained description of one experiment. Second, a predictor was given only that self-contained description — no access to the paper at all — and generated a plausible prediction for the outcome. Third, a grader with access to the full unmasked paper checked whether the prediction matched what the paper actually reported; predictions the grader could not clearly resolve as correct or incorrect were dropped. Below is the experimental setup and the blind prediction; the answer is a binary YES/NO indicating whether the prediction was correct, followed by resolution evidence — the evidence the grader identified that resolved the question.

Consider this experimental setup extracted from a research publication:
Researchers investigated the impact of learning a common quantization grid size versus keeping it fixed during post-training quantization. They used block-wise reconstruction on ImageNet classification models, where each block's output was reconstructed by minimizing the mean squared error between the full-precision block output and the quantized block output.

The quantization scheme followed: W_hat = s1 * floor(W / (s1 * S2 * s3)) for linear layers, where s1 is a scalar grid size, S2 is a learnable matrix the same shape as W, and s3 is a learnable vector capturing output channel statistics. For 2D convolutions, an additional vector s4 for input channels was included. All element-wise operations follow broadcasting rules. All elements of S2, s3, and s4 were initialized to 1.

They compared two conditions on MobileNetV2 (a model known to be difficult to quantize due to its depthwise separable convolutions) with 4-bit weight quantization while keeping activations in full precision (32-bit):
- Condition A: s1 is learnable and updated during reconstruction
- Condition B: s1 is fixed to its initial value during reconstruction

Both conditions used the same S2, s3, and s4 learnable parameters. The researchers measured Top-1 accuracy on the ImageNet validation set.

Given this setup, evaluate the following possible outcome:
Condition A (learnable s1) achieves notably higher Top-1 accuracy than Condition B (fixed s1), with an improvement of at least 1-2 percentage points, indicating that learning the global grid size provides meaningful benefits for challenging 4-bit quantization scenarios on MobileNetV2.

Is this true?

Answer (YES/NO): YES